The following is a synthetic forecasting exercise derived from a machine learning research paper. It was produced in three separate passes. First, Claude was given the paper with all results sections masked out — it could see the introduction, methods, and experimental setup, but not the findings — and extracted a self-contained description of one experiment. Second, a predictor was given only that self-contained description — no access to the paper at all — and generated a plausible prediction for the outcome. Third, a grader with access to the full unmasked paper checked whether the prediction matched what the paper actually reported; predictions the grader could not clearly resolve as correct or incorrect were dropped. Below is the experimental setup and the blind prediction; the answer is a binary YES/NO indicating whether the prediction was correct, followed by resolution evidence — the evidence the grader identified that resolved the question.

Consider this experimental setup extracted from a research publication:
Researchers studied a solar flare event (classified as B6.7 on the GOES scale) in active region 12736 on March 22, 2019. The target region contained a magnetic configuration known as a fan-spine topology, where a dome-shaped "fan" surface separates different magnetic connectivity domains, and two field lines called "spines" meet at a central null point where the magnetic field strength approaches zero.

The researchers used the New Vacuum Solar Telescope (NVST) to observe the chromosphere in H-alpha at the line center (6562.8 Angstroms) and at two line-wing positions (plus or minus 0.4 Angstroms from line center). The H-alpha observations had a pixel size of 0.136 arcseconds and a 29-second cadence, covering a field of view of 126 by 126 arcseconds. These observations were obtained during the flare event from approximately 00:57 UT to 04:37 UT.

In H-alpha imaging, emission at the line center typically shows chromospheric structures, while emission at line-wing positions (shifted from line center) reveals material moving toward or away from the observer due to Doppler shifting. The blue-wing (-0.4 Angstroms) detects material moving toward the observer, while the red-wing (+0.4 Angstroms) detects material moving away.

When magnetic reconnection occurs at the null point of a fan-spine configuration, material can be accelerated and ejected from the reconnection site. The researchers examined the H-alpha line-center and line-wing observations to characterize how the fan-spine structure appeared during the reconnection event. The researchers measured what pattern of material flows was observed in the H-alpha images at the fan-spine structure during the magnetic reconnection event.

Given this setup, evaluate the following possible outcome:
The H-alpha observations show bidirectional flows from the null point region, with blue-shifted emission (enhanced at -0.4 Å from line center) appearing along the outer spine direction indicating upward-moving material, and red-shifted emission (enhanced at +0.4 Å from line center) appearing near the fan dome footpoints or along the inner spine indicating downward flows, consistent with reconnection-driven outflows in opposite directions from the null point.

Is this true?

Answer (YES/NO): NO